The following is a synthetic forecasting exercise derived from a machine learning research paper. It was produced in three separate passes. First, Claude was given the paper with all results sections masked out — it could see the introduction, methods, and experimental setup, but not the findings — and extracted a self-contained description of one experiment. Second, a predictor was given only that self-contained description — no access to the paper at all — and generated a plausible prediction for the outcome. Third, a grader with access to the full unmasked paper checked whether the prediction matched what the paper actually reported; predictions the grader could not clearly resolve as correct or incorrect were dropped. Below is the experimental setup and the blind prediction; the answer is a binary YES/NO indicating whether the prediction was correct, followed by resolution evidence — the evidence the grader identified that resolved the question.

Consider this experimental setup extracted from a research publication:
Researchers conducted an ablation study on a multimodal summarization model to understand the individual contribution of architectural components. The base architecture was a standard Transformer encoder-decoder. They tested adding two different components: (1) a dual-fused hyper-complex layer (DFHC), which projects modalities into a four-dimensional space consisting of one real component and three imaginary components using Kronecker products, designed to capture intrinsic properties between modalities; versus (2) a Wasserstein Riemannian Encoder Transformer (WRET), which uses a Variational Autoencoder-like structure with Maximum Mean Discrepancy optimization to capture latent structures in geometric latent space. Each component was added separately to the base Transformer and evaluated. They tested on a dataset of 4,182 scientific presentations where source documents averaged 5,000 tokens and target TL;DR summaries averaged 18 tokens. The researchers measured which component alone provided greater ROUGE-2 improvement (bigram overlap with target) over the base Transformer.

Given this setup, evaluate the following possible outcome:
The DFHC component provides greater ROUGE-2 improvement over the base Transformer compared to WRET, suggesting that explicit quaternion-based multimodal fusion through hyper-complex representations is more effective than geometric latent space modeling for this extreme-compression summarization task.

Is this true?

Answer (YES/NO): NO